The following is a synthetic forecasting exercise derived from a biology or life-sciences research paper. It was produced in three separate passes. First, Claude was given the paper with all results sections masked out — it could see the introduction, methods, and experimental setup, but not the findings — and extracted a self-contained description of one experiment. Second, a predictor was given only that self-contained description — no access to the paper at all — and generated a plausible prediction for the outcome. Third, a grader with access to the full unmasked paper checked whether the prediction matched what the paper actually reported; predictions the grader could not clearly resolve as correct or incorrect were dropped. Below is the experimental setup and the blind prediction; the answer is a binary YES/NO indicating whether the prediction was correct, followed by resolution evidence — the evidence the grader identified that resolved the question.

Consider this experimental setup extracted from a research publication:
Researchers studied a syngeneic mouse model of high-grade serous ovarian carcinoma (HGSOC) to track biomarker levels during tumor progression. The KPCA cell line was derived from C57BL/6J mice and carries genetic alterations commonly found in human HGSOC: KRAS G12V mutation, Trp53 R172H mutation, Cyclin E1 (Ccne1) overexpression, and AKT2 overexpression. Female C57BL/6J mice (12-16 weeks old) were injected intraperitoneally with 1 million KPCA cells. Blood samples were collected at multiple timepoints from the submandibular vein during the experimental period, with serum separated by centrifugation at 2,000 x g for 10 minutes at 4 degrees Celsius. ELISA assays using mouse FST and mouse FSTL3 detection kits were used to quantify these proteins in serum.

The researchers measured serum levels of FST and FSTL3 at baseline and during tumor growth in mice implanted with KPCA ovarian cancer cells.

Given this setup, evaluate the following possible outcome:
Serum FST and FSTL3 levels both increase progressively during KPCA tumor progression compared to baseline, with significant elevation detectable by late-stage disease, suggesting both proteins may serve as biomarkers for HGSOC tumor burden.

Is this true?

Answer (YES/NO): YES